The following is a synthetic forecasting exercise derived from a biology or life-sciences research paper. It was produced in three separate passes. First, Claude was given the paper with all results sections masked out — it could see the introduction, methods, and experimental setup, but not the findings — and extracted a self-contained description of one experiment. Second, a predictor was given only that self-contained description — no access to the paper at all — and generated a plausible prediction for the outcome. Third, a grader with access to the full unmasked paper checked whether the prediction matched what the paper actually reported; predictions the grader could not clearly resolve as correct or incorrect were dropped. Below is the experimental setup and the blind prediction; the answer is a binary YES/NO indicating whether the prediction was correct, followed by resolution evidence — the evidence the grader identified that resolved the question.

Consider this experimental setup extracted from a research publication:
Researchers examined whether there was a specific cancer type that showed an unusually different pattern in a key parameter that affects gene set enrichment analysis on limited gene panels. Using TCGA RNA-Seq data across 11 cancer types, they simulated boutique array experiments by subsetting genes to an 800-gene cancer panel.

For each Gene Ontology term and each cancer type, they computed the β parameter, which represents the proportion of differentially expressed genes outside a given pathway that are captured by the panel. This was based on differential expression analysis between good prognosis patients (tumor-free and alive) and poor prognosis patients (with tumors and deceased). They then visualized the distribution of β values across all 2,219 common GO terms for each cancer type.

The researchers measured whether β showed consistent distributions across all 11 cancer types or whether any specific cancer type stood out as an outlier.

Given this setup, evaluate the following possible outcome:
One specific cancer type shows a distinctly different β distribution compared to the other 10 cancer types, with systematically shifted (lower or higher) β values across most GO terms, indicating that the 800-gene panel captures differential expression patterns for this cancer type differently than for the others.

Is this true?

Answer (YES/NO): YES